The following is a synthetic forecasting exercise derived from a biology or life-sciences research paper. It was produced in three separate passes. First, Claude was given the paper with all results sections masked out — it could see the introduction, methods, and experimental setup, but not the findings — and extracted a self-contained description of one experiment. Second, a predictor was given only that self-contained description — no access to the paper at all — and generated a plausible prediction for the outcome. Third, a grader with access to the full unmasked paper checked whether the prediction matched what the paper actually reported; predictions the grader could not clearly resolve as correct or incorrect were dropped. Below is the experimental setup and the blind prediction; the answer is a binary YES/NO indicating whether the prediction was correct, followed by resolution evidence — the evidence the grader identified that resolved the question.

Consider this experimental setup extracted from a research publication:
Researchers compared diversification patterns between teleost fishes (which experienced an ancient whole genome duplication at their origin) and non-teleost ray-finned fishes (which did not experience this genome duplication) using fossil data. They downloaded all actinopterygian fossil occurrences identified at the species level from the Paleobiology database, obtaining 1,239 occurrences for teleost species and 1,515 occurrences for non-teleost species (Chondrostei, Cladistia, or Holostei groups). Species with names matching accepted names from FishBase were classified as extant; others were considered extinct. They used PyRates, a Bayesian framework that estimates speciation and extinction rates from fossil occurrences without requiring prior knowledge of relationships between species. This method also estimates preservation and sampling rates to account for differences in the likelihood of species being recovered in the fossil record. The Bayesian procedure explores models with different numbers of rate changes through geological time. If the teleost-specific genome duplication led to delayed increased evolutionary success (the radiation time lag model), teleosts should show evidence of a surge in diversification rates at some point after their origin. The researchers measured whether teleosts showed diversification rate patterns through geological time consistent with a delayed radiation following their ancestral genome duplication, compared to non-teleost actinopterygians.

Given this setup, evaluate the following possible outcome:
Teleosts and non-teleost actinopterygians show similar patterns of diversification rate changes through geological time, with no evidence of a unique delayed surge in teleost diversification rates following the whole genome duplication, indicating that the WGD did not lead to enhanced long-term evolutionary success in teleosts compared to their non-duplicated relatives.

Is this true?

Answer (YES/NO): YES